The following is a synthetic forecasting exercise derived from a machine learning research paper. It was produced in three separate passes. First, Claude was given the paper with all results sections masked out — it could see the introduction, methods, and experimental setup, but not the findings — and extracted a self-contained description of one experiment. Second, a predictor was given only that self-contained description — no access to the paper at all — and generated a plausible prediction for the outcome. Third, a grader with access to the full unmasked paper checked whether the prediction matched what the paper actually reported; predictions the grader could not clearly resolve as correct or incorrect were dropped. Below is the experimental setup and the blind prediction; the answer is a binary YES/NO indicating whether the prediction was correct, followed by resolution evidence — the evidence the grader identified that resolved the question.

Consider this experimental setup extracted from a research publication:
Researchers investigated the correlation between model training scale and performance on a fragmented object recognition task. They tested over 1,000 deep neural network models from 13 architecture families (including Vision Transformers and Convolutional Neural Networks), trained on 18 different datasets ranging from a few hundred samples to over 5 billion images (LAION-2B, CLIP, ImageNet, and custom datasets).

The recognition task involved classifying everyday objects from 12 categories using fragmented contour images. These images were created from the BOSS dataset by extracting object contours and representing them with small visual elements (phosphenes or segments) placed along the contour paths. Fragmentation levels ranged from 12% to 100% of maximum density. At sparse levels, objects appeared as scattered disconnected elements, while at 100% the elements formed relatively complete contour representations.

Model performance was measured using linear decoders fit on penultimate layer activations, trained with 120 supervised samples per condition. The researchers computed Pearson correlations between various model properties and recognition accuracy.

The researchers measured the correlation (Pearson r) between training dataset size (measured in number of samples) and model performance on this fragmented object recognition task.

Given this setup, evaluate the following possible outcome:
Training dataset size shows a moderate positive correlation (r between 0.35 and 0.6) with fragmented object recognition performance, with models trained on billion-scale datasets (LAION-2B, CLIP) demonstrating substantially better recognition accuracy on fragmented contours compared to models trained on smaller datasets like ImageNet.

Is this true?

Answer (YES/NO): NO